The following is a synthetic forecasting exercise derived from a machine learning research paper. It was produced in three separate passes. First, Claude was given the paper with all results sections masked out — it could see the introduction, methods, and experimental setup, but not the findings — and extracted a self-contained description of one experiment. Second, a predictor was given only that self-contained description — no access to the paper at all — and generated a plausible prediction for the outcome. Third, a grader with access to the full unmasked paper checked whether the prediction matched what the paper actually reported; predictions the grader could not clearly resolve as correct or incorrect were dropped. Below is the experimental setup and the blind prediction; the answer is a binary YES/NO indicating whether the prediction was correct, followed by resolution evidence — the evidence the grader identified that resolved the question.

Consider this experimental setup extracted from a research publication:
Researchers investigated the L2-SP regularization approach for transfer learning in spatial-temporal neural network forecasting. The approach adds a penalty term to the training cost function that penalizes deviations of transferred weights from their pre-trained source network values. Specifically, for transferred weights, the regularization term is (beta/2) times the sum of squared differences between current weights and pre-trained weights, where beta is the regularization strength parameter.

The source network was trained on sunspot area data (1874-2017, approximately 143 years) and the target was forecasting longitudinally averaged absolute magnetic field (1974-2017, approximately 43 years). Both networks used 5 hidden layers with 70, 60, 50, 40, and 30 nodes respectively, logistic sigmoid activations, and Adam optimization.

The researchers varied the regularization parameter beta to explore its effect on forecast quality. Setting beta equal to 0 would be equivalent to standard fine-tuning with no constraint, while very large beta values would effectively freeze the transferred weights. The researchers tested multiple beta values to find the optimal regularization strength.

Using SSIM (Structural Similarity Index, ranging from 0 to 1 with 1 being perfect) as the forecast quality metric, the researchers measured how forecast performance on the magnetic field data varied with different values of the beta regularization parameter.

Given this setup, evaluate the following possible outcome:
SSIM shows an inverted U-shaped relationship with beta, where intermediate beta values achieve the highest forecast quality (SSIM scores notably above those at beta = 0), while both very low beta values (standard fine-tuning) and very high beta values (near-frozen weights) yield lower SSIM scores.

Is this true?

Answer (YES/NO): YES